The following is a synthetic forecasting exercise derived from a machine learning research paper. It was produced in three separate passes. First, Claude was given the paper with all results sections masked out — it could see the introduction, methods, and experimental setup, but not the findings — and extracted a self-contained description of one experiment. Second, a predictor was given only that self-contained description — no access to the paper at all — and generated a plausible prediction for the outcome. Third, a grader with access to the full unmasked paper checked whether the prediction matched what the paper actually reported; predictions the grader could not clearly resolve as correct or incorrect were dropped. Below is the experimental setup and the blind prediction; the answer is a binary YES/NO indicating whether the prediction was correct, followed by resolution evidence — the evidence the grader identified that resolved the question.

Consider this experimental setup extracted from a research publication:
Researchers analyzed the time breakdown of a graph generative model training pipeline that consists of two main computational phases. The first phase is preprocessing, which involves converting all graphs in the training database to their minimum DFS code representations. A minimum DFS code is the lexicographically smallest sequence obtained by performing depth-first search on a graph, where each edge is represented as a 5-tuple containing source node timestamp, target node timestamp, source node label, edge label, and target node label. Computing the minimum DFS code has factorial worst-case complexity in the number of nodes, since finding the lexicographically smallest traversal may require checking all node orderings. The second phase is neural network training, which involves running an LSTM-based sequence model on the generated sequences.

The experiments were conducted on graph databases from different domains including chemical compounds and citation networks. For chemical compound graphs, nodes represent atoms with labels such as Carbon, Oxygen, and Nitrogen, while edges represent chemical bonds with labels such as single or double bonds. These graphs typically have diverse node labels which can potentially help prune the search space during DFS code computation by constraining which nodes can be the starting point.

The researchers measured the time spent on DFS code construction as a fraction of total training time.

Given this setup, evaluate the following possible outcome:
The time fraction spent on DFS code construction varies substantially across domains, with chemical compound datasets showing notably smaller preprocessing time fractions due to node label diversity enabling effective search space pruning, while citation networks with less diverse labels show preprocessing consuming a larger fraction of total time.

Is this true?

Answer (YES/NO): NO